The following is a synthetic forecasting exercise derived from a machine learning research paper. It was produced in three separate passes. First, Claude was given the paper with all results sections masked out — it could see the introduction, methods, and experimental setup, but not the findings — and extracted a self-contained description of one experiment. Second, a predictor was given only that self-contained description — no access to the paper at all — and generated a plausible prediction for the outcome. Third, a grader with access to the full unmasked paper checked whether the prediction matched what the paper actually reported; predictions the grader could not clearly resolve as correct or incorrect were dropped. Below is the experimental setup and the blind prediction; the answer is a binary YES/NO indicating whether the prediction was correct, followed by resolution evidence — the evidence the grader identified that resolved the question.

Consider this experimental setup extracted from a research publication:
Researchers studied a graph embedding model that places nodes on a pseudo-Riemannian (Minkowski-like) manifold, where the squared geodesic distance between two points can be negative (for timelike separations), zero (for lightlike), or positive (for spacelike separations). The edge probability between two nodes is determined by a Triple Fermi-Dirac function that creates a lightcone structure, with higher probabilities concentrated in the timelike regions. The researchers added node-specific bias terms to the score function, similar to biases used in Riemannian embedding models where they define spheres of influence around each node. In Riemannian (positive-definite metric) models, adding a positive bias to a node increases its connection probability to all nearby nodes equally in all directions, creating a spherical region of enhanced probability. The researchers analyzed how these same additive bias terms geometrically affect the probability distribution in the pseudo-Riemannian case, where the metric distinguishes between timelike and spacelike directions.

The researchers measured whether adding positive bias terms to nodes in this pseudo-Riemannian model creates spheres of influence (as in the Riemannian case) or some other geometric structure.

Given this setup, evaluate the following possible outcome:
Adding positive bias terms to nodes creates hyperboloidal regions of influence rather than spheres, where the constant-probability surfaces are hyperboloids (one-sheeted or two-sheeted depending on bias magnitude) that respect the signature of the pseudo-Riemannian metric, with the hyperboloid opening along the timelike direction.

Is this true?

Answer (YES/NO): NO